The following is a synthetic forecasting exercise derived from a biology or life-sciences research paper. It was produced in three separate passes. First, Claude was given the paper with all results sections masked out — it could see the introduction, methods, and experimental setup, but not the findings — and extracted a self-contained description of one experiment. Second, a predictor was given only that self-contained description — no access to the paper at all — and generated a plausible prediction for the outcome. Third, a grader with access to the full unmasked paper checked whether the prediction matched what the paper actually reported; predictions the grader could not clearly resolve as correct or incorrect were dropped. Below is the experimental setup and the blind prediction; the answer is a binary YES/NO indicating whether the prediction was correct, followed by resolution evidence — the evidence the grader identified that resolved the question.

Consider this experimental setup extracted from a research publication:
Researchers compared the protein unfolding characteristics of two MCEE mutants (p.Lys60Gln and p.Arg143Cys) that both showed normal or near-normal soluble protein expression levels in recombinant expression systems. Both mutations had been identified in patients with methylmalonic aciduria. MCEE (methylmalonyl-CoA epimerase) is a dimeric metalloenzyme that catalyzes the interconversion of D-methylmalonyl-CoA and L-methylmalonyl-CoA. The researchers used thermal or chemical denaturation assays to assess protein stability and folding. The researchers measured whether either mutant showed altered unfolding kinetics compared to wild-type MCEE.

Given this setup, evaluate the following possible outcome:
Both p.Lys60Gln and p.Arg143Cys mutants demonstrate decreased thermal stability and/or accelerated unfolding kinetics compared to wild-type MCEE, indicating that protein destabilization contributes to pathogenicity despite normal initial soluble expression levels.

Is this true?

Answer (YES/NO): NO